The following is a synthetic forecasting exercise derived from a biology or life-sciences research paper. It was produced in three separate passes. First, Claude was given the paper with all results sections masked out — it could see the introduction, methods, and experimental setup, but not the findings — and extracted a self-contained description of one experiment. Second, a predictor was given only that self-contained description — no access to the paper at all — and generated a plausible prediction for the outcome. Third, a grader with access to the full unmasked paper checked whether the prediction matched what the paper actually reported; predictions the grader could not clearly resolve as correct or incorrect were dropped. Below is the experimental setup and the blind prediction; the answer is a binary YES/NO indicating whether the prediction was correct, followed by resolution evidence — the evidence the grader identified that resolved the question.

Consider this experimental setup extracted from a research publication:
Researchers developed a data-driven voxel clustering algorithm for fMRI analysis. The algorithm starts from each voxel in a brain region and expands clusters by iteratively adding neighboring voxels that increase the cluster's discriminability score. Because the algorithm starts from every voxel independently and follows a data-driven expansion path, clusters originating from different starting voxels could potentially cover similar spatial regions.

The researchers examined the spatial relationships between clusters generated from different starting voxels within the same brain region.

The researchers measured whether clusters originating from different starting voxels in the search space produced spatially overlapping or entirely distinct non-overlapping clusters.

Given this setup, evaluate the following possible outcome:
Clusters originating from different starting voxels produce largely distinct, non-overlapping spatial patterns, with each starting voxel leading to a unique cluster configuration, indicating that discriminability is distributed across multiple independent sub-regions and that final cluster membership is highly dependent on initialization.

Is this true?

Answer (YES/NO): NO